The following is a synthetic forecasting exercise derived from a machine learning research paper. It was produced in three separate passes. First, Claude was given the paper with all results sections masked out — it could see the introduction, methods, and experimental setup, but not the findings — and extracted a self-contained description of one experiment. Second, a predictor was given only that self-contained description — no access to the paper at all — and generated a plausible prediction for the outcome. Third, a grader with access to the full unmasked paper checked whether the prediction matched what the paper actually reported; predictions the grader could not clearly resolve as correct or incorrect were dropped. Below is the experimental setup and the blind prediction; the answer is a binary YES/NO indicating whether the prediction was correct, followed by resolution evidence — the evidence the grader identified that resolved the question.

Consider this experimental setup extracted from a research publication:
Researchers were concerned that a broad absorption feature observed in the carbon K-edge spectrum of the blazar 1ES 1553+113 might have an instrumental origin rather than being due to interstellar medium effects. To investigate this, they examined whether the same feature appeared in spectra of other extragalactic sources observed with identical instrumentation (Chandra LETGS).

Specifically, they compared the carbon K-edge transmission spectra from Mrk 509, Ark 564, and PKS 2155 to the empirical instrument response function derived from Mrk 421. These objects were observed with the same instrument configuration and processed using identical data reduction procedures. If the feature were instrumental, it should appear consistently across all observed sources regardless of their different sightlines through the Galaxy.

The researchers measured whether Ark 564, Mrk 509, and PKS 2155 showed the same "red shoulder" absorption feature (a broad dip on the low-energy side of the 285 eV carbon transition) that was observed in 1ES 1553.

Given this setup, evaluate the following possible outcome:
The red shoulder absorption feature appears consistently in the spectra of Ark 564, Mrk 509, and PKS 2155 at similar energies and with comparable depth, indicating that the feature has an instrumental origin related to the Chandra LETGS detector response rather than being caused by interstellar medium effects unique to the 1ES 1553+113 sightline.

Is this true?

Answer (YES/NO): NO